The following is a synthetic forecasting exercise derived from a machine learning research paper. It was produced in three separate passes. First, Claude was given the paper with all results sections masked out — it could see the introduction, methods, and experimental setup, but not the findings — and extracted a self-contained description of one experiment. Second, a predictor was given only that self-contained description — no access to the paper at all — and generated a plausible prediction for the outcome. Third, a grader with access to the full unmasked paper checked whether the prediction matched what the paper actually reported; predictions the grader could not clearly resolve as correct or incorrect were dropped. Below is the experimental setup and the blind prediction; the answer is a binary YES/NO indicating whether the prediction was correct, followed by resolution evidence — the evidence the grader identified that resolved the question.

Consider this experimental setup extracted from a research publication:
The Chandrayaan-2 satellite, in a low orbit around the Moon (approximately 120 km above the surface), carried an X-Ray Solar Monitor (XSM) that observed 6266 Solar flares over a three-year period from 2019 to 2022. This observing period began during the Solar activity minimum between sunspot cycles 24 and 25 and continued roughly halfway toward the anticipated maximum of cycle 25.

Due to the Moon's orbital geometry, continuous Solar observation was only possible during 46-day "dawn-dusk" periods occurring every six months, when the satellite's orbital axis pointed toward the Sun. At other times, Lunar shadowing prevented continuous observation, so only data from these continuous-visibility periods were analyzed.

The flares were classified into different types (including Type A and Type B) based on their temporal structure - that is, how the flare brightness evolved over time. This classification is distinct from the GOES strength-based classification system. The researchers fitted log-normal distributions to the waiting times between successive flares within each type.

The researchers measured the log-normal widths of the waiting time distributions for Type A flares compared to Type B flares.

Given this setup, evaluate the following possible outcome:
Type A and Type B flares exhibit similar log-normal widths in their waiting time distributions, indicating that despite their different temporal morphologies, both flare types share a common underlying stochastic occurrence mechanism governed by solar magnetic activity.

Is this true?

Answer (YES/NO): YES